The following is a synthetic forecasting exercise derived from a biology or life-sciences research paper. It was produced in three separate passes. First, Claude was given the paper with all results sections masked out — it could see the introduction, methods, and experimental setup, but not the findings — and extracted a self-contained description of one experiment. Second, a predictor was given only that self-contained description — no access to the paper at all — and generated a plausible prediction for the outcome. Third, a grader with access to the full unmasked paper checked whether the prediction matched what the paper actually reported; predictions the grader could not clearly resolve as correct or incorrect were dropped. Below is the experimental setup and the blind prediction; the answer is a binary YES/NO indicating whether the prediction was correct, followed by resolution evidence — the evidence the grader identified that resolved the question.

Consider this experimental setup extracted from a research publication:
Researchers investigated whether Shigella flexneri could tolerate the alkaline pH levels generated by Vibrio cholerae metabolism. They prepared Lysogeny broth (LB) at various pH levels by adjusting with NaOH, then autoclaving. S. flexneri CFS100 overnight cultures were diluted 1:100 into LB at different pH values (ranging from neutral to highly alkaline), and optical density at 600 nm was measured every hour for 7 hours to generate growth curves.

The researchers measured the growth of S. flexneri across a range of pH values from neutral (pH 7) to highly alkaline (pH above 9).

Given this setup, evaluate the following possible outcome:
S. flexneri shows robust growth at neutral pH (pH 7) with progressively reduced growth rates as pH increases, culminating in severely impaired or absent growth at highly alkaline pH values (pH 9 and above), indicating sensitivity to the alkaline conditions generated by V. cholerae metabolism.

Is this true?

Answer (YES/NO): NO